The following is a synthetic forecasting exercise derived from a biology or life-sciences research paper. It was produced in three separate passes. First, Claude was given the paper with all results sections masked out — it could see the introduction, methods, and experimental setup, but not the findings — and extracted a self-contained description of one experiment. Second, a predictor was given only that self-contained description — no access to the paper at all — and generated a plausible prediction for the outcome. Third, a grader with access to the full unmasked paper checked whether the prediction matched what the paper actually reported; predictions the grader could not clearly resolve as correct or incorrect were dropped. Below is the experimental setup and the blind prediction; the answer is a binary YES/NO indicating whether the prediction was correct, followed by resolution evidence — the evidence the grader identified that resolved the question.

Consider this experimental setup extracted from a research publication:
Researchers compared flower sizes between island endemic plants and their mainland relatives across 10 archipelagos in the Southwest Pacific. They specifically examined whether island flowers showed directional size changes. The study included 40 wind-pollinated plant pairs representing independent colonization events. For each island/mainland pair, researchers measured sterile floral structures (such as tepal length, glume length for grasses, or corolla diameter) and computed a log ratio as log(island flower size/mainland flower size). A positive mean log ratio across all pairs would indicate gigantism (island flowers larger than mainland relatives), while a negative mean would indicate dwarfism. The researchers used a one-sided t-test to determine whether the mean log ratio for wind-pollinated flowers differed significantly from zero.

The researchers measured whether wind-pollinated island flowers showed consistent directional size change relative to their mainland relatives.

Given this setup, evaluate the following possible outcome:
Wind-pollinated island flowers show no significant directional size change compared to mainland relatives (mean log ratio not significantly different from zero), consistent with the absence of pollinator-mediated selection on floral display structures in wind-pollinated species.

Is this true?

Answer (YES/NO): NO